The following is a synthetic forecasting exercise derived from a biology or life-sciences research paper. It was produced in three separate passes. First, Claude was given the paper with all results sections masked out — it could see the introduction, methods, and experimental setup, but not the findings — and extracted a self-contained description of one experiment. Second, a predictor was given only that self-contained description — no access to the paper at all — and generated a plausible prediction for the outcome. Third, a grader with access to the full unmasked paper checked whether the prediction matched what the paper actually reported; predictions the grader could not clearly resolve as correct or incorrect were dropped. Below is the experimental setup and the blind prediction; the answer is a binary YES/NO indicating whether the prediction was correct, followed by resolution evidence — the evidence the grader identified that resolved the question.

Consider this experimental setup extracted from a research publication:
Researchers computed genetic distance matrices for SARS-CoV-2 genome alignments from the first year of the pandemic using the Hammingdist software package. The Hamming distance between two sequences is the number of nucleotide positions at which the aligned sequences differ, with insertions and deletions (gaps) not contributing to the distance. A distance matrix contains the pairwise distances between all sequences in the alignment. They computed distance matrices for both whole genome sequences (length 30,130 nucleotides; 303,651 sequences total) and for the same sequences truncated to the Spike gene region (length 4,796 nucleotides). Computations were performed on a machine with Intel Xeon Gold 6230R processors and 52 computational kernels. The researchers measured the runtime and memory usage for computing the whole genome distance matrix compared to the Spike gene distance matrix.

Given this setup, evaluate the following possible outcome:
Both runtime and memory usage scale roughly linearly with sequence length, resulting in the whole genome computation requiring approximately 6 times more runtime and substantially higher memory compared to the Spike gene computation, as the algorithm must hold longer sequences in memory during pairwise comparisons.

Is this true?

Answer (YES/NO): NO